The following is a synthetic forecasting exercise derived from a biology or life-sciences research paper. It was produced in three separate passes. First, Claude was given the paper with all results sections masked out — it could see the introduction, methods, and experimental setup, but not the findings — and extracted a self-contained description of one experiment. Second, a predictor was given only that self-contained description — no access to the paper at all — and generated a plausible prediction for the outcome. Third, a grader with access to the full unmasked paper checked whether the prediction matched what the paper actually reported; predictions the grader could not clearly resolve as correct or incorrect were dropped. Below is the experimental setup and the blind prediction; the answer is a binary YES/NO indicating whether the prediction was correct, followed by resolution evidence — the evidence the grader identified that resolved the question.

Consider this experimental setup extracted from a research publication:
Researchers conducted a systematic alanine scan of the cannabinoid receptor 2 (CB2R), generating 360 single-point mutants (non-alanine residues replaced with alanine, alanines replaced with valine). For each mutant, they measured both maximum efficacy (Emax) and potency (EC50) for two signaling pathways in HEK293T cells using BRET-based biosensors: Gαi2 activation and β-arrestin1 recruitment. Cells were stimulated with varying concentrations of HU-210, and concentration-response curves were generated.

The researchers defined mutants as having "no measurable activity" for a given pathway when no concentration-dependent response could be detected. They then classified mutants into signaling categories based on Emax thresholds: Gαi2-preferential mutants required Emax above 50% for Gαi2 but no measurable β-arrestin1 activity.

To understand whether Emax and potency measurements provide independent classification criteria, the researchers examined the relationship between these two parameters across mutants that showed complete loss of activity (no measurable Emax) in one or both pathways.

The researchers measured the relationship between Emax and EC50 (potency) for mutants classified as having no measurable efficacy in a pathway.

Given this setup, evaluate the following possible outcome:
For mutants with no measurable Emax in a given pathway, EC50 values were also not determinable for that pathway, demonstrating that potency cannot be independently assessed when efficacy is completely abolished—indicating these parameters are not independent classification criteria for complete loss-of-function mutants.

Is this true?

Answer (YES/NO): YES